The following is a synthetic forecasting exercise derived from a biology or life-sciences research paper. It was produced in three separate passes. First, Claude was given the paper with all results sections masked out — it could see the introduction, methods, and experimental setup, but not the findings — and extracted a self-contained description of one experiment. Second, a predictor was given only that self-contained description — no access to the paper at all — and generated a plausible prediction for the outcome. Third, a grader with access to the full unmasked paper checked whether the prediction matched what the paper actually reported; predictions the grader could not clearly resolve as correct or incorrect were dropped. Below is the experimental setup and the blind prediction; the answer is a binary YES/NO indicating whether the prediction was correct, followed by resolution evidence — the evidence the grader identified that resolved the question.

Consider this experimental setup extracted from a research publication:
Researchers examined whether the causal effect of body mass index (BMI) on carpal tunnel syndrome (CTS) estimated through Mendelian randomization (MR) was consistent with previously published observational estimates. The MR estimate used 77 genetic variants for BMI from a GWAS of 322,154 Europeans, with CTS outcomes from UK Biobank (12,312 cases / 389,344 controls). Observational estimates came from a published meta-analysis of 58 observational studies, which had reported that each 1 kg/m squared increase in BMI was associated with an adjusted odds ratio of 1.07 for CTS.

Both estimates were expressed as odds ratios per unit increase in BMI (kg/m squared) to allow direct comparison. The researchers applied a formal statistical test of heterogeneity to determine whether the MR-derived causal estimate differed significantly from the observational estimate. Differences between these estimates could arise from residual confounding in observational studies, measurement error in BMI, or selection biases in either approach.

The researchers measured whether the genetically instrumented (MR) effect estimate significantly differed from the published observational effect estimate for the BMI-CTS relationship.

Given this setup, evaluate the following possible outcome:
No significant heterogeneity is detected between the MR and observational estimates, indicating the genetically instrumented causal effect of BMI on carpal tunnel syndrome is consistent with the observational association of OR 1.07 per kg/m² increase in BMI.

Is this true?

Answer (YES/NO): NO